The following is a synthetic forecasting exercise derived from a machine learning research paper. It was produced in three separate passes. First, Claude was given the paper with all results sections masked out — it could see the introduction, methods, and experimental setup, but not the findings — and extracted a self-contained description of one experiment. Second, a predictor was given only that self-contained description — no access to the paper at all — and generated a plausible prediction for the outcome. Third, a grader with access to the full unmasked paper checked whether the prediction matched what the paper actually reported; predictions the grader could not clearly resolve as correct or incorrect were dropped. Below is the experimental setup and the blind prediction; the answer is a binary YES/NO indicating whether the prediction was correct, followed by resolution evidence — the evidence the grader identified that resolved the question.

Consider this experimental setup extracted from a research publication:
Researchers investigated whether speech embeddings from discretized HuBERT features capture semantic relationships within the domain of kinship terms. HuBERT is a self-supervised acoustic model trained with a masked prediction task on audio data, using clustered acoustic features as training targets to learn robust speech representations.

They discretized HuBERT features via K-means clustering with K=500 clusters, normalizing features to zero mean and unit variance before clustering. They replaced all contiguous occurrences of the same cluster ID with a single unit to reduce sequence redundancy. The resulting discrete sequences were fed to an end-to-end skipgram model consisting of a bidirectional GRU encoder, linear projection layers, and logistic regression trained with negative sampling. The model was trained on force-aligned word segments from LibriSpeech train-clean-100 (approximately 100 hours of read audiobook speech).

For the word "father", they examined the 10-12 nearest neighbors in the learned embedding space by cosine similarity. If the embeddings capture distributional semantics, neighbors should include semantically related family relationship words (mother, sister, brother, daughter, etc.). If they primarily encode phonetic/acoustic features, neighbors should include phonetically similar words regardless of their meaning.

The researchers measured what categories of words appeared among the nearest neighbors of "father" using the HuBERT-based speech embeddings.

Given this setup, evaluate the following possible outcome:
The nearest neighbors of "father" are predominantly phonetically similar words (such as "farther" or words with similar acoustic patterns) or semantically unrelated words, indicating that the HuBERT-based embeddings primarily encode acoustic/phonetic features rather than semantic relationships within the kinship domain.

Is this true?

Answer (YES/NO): NO